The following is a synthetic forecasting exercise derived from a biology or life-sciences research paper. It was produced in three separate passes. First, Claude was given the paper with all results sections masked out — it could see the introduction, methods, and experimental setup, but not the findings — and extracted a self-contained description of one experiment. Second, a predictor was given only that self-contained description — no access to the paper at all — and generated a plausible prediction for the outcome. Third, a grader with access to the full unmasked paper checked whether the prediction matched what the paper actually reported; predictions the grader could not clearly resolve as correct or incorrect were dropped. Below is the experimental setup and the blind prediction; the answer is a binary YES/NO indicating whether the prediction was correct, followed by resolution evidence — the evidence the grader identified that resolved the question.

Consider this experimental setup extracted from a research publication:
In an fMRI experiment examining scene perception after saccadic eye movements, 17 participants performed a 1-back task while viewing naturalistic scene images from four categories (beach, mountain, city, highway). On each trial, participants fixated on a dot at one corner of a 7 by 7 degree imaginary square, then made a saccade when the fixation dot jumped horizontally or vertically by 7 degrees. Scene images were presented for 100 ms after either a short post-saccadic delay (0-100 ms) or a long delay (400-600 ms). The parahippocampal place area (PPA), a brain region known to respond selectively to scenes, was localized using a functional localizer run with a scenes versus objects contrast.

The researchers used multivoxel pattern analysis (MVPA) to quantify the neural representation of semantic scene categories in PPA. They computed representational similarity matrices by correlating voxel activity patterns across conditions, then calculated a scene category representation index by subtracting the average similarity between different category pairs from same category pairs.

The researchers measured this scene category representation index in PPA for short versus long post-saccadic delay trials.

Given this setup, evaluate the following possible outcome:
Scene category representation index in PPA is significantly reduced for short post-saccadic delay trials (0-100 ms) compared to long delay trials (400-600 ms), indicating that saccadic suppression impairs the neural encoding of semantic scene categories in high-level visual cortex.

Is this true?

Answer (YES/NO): YES